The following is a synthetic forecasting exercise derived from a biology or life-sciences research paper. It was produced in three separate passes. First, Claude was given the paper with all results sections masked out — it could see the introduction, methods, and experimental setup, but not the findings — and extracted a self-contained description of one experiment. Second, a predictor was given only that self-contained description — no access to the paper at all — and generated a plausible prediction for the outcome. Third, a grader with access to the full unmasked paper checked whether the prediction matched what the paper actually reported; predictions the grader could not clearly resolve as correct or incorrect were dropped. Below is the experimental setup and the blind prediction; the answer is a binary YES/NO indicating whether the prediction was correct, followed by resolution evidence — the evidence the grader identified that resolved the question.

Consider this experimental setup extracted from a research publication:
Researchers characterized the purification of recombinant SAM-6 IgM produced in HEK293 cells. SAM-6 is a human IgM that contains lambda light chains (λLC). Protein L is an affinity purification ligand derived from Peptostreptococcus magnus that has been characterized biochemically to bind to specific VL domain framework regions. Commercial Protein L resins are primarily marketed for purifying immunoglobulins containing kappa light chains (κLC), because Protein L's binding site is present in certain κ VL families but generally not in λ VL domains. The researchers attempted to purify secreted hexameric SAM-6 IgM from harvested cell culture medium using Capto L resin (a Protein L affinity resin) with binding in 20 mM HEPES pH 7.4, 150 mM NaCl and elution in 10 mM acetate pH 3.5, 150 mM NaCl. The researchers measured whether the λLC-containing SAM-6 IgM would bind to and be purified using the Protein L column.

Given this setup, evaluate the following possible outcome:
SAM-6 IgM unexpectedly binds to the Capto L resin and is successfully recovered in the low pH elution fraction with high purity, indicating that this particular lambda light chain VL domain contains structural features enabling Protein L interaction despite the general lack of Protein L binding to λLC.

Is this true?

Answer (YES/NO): NO